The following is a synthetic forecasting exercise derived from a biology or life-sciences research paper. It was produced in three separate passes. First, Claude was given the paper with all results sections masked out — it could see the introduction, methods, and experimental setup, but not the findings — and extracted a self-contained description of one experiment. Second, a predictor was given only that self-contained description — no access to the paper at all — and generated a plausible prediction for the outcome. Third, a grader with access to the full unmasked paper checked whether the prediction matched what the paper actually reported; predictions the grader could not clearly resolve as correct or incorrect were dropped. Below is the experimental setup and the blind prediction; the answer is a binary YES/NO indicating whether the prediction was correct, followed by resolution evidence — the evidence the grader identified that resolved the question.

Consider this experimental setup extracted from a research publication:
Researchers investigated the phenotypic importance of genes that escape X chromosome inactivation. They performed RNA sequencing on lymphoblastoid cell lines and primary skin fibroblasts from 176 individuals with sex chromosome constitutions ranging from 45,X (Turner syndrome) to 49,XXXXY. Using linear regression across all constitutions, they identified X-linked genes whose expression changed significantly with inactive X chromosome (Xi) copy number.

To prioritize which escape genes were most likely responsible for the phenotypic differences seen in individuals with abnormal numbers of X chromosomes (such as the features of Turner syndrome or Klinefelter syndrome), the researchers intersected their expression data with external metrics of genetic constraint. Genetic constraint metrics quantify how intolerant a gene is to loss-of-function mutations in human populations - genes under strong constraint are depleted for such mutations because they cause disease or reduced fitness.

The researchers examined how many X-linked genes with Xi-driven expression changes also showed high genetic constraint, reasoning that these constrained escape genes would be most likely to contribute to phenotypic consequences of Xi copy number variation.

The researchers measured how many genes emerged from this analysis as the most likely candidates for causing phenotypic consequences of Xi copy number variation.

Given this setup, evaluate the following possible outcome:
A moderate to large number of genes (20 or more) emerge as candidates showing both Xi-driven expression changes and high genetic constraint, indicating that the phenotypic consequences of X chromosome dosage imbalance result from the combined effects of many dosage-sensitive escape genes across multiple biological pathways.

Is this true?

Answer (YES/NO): NO